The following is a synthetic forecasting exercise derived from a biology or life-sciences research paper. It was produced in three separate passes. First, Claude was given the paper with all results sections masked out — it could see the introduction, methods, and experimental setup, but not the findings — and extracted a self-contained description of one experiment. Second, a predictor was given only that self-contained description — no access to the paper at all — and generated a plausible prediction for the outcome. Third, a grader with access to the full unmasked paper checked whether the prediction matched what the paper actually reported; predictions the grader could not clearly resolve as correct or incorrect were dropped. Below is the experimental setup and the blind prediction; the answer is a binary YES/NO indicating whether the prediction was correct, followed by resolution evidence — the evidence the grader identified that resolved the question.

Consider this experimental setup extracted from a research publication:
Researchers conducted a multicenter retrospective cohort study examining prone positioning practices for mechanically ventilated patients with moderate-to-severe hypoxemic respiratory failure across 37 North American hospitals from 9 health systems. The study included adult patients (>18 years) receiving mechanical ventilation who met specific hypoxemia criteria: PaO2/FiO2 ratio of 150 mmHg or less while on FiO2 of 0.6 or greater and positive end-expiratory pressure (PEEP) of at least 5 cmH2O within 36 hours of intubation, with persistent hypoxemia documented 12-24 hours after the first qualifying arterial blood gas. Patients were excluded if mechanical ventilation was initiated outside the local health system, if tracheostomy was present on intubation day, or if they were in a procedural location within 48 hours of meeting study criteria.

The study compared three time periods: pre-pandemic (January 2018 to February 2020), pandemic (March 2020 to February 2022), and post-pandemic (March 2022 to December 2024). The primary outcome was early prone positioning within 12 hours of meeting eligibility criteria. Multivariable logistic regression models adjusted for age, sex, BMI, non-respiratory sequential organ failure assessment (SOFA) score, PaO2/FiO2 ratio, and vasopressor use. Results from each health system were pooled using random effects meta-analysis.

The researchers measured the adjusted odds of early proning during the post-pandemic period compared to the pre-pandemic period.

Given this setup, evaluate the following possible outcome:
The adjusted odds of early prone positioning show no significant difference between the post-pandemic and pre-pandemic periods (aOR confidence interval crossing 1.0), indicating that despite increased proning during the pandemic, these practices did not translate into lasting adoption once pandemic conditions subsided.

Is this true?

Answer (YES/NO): NO